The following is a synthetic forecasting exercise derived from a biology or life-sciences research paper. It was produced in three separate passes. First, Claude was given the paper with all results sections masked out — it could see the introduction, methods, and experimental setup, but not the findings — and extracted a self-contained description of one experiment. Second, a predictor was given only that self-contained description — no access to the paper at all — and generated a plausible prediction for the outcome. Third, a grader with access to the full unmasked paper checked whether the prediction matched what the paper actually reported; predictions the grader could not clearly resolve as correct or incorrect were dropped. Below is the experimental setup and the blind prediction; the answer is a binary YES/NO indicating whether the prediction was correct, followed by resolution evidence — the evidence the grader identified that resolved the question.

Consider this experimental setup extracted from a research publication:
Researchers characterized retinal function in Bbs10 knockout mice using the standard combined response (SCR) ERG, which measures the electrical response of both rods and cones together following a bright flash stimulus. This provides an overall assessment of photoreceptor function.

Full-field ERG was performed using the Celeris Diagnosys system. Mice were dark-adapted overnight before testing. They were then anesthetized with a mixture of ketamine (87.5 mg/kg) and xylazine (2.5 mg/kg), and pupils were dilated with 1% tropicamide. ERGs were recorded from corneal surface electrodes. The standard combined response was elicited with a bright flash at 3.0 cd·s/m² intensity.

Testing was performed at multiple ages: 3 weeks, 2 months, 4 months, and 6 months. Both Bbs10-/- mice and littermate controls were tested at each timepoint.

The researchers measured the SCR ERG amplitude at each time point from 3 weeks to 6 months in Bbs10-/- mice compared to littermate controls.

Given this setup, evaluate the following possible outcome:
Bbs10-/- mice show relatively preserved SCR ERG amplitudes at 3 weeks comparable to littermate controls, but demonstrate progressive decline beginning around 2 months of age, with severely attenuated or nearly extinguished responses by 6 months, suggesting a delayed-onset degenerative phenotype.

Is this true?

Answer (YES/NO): NO